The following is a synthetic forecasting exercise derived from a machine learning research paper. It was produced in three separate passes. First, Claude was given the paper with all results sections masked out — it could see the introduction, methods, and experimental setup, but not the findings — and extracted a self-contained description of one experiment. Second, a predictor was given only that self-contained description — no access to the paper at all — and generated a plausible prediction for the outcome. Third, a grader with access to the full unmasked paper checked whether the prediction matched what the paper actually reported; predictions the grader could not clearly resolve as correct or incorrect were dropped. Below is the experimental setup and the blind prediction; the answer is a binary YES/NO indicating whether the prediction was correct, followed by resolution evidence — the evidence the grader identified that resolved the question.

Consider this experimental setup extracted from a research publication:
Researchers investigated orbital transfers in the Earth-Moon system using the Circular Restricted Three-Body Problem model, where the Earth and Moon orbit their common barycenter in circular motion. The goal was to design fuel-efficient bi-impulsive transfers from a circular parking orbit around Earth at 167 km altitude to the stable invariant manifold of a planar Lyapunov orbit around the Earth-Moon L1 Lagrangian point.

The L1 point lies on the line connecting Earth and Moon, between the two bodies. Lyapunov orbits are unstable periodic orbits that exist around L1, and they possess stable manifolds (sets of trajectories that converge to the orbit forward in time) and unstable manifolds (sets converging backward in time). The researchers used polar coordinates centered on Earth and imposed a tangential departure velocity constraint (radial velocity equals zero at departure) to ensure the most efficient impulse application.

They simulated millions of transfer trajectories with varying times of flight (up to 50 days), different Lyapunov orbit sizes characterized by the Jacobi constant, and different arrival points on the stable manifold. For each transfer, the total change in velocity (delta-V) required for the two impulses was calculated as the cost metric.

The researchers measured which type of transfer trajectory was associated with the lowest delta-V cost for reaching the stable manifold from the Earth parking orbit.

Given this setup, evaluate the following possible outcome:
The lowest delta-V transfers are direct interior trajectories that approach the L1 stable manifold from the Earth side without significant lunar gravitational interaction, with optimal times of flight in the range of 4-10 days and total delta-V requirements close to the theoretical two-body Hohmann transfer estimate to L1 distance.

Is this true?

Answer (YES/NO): NO